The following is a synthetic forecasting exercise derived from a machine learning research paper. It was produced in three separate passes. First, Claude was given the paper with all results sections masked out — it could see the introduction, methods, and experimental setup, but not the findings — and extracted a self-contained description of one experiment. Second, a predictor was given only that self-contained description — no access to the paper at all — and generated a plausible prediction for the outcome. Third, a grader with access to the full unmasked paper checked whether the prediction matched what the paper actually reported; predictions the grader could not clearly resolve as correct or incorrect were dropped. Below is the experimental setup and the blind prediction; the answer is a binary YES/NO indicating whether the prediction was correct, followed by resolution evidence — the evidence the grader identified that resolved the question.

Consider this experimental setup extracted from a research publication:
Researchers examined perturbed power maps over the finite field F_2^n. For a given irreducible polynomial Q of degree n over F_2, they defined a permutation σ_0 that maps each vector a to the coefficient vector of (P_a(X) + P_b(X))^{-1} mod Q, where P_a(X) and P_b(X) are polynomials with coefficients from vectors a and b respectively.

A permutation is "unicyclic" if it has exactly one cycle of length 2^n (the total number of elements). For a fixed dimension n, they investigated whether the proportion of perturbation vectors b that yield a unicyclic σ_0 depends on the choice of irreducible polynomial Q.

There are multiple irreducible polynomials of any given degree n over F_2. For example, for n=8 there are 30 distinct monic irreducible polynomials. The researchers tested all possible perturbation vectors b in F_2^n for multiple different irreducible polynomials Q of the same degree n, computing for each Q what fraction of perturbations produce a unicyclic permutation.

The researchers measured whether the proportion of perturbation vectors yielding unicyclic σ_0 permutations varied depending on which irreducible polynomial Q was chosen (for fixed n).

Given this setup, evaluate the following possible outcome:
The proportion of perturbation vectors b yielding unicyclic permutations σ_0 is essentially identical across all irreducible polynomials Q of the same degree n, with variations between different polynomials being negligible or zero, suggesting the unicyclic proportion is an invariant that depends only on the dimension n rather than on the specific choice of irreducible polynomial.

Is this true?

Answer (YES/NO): YES